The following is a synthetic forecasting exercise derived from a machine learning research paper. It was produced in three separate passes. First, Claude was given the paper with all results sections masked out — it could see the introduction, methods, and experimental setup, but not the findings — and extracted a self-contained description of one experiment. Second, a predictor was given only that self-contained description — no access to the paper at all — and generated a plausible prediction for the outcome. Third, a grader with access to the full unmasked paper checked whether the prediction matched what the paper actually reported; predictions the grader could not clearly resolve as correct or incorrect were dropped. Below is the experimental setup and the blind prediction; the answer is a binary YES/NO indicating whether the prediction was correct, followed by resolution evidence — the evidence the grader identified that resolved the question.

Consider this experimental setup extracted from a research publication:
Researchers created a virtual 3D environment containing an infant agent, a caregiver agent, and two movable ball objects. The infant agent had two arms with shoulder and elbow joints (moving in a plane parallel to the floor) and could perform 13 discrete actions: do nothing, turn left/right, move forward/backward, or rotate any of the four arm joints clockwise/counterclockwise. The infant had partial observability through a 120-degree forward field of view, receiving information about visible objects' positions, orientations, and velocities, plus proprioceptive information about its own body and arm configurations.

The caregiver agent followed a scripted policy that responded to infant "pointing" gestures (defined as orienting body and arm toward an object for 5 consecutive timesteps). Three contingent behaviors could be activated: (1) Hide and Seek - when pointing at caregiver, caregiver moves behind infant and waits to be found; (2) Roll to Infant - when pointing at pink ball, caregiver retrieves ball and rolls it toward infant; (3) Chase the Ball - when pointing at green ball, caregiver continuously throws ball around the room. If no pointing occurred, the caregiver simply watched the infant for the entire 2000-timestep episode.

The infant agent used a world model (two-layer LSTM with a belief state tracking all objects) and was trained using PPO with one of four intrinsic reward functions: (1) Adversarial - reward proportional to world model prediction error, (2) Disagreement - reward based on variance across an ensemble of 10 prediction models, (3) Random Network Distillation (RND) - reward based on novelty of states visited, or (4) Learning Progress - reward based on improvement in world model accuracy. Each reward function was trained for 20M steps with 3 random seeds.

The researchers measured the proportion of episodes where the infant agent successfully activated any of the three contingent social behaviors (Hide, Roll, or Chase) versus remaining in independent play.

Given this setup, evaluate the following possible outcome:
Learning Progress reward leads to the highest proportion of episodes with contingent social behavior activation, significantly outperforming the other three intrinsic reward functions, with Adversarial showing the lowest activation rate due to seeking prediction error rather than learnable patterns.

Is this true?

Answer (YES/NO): NO